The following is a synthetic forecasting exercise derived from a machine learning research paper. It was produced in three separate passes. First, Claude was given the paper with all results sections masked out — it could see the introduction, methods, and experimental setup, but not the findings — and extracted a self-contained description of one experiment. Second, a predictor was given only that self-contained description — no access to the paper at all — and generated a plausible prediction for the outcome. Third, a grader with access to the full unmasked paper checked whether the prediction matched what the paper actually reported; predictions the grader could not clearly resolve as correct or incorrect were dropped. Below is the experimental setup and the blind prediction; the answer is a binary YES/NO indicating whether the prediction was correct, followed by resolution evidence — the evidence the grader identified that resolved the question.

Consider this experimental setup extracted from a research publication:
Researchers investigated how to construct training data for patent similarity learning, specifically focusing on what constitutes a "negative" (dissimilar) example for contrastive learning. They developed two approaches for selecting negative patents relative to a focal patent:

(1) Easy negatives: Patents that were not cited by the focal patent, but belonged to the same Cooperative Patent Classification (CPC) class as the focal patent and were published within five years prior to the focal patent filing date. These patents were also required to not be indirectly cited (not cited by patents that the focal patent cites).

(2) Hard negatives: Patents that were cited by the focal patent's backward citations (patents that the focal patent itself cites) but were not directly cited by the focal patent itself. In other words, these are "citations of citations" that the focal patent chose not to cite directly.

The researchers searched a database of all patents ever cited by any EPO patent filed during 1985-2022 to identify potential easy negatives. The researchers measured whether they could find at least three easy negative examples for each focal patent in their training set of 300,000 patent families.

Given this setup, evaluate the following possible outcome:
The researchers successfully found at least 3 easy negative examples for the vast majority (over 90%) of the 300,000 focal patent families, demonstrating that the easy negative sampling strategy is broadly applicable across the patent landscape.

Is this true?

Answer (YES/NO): YES